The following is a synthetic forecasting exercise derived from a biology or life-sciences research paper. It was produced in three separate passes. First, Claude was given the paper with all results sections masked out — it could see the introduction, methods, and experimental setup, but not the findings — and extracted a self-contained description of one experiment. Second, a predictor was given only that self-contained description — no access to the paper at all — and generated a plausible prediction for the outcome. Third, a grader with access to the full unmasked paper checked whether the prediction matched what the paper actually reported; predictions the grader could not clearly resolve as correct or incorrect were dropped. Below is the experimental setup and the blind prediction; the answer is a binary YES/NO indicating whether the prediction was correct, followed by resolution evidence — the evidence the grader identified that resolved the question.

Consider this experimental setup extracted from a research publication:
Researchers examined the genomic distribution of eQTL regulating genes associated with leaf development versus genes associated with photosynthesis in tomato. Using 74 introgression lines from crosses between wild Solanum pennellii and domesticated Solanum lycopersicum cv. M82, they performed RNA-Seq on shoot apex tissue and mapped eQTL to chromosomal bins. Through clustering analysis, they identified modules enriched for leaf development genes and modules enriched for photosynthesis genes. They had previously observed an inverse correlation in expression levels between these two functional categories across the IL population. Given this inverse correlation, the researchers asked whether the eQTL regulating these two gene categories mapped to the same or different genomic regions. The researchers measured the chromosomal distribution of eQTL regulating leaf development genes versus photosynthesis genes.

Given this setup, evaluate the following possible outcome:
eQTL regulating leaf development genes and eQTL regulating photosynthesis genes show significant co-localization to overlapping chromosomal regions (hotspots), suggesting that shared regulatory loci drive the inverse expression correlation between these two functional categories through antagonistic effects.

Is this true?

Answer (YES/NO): NO